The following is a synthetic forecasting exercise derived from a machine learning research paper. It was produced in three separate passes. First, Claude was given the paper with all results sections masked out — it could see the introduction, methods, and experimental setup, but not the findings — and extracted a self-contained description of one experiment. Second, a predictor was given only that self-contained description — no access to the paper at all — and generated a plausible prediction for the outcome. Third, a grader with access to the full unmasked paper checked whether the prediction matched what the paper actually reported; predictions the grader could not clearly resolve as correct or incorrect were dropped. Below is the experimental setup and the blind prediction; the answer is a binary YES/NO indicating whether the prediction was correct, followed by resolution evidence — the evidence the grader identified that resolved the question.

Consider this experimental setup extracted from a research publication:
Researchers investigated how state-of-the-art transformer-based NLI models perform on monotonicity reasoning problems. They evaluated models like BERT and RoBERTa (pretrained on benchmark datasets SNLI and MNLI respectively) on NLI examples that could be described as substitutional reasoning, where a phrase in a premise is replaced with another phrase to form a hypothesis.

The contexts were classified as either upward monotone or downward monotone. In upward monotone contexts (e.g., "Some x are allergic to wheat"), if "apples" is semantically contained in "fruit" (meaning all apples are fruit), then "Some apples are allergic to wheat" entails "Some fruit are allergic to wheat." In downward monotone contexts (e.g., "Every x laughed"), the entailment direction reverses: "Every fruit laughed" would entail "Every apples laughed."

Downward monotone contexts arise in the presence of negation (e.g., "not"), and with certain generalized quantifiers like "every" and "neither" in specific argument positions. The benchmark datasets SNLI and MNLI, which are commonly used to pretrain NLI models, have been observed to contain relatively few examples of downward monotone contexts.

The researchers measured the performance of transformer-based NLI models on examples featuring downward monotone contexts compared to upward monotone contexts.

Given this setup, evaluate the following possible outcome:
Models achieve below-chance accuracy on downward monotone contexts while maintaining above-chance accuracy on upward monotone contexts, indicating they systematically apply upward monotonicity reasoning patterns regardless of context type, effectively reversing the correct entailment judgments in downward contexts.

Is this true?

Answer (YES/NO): NO